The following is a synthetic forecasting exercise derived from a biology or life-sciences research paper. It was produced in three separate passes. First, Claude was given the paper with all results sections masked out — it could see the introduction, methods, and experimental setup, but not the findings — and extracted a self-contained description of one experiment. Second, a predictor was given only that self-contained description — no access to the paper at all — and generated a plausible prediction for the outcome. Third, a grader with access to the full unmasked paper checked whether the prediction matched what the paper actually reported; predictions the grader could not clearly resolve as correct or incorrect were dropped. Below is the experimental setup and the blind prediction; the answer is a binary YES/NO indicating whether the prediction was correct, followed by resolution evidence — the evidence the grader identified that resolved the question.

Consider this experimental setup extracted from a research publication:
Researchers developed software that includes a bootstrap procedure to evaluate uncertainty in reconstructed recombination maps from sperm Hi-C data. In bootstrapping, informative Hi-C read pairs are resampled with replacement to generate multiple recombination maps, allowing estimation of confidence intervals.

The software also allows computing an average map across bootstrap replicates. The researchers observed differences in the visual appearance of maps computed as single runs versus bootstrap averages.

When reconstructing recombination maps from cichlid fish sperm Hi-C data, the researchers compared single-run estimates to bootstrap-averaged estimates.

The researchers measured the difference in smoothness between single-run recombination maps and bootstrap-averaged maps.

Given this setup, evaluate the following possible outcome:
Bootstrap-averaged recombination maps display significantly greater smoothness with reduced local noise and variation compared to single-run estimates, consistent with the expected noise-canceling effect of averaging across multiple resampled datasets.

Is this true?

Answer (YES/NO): NO